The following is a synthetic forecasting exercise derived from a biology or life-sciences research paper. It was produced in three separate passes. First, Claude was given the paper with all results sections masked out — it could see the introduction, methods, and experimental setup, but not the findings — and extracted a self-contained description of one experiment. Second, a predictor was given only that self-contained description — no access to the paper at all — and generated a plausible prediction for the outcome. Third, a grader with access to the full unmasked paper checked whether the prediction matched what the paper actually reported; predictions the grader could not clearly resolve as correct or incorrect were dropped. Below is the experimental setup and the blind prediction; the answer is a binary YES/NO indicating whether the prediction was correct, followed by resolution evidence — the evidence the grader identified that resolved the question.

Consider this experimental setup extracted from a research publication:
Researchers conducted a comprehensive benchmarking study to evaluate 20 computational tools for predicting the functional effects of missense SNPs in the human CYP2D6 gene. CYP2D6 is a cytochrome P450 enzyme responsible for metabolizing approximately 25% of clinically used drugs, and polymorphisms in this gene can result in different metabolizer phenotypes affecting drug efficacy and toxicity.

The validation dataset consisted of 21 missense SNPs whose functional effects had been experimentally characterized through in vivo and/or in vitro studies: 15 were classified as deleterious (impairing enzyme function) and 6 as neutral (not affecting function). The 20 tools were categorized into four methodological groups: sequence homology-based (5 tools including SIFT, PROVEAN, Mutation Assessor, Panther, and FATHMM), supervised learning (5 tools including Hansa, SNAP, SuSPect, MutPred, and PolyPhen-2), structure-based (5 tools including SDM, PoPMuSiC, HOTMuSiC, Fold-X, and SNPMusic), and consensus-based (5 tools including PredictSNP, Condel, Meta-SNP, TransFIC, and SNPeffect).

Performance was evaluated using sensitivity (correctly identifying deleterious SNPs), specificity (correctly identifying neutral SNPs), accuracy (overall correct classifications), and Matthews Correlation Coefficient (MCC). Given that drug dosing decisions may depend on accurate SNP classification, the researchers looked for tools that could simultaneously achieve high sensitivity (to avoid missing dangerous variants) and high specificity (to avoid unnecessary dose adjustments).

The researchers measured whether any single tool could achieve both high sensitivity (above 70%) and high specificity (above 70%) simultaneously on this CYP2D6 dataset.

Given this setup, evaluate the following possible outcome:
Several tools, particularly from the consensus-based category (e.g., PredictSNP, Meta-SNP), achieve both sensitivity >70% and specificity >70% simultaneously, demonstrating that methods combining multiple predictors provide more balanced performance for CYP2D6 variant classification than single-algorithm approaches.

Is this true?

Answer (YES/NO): NO